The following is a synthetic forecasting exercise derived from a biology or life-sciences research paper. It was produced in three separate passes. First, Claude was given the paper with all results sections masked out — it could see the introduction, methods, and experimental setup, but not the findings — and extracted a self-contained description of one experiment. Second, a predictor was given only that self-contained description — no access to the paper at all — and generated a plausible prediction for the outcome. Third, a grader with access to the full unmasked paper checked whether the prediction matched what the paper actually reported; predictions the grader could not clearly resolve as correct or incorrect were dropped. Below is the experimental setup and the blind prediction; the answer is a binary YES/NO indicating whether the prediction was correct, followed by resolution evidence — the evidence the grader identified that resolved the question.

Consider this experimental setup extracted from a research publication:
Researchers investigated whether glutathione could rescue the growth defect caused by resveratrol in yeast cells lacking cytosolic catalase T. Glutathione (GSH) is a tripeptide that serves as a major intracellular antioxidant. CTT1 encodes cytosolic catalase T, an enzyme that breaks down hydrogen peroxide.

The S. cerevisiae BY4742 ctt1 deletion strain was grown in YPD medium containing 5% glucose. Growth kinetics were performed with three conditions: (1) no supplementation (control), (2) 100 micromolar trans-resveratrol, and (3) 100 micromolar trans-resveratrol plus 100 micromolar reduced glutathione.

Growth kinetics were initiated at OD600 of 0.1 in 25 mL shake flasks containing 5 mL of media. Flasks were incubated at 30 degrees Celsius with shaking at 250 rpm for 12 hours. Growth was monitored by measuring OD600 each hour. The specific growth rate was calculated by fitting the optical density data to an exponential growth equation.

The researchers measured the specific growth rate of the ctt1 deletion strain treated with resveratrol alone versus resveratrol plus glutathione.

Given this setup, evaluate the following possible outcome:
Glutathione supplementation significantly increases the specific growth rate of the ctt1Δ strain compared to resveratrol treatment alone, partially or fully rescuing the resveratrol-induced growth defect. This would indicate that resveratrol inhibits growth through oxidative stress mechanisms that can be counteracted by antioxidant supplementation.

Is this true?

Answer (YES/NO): YES